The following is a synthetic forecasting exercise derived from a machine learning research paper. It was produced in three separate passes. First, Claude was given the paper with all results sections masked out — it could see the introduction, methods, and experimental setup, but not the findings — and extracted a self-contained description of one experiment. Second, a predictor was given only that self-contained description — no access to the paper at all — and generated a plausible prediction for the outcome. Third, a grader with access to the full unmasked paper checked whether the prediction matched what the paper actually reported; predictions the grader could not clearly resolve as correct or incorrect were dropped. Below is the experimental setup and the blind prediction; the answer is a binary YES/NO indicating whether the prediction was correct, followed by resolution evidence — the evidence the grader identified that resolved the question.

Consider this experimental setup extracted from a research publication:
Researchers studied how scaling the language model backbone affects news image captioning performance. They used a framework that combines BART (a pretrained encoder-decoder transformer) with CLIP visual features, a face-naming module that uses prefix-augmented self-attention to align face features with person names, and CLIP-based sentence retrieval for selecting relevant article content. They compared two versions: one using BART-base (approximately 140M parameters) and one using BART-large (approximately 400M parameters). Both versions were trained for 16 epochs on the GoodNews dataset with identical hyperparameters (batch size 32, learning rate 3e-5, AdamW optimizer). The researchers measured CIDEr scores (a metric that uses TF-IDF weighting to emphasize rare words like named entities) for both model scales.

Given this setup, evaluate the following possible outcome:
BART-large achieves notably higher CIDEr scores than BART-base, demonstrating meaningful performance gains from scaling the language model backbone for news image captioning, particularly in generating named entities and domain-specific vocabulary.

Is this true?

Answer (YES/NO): YES